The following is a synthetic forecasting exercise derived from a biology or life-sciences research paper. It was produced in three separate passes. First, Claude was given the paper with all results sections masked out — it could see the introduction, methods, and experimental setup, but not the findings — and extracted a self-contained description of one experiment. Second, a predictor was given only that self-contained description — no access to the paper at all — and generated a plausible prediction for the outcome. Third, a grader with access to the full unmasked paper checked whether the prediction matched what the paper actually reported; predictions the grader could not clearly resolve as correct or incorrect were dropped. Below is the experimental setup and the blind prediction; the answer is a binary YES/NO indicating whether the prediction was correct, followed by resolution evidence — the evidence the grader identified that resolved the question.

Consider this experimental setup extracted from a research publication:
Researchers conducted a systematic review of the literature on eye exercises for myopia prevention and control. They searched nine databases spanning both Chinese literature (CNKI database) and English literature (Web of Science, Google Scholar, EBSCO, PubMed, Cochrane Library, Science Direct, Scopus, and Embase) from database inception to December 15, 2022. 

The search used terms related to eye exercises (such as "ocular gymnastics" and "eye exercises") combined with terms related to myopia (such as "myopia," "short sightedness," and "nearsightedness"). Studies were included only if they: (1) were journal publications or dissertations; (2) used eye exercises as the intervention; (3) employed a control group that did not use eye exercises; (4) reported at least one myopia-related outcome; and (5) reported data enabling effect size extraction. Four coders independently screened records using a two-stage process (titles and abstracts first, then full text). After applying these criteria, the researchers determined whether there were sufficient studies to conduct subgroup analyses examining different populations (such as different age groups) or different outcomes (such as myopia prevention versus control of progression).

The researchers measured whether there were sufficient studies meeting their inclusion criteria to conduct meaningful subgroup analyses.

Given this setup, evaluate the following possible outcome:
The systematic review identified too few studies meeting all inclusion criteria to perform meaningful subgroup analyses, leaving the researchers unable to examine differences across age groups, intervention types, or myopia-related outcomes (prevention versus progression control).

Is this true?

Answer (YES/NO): YES